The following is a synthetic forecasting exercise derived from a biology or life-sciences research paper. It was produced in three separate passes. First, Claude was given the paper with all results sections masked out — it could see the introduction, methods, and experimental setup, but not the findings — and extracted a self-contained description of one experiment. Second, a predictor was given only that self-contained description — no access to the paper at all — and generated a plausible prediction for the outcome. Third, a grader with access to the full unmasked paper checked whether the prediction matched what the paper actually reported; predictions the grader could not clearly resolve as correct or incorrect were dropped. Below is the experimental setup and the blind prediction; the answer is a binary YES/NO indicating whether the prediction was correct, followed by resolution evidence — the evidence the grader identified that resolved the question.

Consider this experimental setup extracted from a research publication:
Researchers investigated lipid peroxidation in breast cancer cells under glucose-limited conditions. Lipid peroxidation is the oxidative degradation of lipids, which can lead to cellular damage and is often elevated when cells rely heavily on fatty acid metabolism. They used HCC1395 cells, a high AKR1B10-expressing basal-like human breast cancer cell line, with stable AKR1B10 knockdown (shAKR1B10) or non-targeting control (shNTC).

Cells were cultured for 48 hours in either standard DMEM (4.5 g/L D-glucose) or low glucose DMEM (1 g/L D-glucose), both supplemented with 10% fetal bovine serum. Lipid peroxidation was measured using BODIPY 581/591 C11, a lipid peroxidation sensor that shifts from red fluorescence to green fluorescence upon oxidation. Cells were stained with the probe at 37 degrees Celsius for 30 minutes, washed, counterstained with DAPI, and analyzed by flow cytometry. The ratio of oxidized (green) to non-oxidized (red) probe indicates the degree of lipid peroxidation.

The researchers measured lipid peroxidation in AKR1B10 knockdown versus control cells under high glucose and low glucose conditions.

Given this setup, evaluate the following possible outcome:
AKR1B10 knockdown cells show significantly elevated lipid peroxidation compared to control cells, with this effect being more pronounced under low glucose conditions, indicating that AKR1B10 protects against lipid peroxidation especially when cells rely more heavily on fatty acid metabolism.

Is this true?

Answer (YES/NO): YES